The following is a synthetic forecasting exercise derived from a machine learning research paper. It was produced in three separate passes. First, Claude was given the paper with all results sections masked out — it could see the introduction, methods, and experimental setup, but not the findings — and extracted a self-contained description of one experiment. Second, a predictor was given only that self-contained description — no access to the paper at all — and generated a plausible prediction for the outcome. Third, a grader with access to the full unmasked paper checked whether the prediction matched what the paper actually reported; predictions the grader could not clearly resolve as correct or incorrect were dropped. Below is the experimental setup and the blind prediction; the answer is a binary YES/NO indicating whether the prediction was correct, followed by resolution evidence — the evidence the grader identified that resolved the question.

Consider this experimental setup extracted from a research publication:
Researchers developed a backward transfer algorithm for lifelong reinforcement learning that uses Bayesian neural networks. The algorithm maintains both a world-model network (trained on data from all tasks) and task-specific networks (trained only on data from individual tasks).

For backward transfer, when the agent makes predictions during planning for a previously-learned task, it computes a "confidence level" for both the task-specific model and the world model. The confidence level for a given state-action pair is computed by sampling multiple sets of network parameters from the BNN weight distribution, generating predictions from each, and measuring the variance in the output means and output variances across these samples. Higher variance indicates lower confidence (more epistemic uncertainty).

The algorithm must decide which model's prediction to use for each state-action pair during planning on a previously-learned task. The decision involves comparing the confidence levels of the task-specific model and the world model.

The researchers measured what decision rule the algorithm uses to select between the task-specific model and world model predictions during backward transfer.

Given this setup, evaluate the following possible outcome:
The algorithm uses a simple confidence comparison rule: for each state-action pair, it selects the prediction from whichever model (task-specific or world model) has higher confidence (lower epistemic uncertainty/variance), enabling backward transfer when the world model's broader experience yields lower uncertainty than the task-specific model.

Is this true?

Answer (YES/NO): YES